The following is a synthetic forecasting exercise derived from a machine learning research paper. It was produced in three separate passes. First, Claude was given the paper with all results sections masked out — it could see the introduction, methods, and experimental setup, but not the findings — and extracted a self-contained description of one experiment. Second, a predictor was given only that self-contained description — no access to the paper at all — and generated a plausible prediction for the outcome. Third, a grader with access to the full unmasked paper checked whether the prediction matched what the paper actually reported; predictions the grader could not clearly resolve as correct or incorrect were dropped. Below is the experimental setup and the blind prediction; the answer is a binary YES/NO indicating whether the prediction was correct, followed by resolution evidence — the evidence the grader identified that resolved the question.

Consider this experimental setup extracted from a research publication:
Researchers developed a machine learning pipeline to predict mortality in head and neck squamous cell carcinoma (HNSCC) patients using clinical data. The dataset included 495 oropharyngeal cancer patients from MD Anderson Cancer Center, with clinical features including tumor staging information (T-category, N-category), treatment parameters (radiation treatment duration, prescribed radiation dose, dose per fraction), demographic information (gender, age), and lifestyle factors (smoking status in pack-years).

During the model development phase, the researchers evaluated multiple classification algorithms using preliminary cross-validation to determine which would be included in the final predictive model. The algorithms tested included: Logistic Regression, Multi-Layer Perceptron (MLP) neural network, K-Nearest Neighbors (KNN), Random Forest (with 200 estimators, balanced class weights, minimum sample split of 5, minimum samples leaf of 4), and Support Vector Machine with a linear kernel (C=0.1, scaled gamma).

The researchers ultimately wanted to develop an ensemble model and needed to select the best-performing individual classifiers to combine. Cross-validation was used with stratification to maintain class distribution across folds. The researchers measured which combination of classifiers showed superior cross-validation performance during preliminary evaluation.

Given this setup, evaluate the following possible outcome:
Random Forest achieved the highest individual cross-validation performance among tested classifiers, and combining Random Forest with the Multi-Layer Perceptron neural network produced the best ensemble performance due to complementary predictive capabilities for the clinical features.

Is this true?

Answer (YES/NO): NO